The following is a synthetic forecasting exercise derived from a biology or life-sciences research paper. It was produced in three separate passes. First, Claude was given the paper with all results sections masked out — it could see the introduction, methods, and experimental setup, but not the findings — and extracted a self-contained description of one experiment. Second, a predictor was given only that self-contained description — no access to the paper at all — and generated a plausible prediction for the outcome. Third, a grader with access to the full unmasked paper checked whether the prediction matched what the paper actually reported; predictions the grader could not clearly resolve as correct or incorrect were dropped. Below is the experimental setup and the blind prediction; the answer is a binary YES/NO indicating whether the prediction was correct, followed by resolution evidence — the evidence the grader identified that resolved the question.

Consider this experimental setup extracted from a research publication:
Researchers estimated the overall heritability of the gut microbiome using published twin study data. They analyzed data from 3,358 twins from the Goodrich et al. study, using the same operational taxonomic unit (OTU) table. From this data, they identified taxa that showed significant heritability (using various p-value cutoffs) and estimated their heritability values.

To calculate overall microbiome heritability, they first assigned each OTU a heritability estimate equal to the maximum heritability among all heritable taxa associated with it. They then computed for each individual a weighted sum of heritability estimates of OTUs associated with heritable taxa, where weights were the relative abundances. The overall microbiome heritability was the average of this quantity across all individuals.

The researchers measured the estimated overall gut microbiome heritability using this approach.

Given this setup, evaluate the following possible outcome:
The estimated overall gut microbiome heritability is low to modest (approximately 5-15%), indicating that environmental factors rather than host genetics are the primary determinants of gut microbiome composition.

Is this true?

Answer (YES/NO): NO